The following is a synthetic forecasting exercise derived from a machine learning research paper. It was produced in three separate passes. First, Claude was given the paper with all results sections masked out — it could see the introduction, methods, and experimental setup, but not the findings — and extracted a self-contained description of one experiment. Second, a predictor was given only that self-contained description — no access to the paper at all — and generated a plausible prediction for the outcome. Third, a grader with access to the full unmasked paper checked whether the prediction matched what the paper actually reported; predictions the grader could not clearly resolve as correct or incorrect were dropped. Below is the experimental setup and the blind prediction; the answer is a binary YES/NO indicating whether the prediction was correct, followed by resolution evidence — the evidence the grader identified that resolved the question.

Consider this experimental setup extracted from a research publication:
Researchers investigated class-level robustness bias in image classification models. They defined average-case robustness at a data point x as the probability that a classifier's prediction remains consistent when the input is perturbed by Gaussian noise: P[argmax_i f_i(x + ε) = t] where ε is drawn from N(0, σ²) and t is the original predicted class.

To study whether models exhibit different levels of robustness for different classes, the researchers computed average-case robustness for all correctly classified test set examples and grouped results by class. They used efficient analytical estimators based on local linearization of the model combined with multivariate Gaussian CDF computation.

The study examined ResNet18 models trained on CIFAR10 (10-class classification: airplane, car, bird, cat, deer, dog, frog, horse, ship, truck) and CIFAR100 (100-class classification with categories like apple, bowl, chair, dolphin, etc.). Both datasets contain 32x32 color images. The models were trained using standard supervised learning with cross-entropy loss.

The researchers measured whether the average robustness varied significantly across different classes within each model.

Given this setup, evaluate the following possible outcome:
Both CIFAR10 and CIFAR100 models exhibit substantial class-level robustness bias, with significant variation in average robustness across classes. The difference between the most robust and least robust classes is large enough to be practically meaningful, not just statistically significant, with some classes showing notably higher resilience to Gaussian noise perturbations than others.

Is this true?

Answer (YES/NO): YES